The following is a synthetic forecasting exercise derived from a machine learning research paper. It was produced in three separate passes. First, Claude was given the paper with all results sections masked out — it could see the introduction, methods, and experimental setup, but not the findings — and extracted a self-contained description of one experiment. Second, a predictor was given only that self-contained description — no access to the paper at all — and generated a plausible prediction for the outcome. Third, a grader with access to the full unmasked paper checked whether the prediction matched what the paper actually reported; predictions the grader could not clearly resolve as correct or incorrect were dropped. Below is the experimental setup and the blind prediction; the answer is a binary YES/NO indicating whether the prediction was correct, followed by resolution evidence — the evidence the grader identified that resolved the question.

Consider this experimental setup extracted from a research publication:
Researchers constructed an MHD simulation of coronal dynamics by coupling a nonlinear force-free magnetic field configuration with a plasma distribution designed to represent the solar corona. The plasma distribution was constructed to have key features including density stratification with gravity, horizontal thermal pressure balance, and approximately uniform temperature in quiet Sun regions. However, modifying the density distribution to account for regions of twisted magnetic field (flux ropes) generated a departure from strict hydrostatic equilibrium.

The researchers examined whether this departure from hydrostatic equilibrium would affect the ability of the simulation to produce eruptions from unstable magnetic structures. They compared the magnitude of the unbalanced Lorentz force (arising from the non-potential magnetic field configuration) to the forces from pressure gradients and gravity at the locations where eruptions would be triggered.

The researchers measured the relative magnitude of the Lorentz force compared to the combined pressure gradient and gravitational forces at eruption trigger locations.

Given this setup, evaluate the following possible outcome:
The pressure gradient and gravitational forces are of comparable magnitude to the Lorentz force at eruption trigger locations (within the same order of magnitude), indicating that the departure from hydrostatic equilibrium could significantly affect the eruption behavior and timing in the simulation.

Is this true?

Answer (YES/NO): NO